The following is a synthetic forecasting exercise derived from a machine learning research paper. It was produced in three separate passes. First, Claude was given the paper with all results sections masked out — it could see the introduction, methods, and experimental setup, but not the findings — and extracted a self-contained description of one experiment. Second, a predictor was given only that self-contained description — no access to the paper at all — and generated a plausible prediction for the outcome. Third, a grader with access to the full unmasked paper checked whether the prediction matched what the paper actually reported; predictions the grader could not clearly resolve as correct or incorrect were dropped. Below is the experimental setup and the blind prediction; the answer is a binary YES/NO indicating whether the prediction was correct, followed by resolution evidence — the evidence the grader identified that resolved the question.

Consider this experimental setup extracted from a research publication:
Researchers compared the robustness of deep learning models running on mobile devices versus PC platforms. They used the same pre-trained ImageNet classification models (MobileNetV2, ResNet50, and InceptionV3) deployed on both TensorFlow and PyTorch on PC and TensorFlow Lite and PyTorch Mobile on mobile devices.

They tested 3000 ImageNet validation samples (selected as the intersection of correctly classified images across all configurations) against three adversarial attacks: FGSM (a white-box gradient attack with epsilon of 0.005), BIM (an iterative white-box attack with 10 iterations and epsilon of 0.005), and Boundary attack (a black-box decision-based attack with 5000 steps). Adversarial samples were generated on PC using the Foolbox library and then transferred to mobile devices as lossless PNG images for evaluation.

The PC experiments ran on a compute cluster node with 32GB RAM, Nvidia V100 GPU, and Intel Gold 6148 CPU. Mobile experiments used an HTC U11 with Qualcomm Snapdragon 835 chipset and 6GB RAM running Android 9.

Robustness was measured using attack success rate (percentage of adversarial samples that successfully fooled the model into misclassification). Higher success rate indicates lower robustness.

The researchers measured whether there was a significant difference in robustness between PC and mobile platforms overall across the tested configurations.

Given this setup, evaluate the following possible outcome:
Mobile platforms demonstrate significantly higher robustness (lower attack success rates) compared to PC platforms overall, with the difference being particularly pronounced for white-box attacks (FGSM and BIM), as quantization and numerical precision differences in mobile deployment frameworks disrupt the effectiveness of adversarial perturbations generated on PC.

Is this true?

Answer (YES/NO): NO